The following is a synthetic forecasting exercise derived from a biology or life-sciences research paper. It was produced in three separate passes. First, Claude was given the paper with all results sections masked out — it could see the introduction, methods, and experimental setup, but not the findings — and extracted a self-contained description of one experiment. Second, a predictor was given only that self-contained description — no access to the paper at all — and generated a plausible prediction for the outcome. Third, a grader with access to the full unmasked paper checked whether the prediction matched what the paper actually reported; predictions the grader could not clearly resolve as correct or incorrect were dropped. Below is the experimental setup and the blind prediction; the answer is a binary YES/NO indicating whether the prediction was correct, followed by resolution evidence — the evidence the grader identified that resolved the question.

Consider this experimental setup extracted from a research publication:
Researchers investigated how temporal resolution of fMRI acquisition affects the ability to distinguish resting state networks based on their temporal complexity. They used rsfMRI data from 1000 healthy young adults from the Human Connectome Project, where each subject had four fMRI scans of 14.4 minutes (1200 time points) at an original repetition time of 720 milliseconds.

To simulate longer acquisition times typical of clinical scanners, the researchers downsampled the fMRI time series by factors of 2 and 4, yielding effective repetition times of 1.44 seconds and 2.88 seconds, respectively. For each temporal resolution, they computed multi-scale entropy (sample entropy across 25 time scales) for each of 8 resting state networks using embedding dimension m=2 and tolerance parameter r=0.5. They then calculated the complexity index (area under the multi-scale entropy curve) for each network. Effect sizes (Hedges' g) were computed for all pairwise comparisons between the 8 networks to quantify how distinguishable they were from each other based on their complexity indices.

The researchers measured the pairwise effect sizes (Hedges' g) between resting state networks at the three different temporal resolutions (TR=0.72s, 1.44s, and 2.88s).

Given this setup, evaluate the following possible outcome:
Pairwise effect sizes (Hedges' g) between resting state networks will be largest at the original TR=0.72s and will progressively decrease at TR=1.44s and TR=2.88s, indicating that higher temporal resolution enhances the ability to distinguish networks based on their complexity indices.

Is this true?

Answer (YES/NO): YES